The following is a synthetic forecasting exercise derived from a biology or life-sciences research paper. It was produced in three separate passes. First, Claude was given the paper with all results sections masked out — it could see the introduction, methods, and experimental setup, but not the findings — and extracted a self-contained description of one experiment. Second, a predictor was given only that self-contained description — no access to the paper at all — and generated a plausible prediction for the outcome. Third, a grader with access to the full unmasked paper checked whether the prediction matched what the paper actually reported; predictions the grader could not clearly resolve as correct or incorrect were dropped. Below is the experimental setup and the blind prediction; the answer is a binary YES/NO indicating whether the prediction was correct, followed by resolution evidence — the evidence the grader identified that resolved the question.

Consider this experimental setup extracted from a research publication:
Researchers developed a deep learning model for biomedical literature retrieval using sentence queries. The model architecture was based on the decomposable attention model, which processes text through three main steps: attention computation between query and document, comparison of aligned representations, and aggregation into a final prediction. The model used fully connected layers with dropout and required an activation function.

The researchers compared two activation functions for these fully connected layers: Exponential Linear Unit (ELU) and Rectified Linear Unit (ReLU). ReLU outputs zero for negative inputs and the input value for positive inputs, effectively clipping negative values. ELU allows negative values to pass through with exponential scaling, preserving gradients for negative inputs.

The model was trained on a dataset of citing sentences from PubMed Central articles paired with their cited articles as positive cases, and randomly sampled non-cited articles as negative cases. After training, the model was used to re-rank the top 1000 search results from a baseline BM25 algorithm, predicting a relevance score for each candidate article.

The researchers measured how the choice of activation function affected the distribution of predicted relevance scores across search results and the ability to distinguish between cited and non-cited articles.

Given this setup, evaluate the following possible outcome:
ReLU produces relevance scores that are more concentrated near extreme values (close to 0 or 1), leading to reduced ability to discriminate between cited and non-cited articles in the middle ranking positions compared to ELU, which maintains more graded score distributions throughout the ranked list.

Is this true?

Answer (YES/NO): NO